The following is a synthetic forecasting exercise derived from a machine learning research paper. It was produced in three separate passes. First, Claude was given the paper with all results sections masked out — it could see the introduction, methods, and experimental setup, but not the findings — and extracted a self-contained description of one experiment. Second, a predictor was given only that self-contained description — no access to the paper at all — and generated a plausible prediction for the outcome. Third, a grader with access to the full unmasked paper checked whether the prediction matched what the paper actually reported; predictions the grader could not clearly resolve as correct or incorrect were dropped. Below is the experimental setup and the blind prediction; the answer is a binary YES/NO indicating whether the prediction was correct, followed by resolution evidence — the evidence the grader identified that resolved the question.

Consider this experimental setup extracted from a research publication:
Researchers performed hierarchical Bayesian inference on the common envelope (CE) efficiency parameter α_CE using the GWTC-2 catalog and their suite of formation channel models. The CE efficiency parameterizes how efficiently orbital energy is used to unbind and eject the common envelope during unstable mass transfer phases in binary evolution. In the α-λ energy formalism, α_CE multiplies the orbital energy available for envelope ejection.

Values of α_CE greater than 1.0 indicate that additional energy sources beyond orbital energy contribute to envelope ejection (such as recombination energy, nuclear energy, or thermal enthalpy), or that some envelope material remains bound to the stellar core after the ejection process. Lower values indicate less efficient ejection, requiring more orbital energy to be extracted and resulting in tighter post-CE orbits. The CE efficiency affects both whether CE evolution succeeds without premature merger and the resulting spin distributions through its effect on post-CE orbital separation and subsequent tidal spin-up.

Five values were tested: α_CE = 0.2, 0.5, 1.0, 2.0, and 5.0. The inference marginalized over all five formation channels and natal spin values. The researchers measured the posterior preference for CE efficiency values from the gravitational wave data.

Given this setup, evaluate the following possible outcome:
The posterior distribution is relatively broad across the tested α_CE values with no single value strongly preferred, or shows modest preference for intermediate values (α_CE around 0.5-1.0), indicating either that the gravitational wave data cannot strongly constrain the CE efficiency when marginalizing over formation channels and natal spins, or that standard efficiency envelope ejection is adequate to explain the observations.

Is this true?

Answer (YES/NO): NO